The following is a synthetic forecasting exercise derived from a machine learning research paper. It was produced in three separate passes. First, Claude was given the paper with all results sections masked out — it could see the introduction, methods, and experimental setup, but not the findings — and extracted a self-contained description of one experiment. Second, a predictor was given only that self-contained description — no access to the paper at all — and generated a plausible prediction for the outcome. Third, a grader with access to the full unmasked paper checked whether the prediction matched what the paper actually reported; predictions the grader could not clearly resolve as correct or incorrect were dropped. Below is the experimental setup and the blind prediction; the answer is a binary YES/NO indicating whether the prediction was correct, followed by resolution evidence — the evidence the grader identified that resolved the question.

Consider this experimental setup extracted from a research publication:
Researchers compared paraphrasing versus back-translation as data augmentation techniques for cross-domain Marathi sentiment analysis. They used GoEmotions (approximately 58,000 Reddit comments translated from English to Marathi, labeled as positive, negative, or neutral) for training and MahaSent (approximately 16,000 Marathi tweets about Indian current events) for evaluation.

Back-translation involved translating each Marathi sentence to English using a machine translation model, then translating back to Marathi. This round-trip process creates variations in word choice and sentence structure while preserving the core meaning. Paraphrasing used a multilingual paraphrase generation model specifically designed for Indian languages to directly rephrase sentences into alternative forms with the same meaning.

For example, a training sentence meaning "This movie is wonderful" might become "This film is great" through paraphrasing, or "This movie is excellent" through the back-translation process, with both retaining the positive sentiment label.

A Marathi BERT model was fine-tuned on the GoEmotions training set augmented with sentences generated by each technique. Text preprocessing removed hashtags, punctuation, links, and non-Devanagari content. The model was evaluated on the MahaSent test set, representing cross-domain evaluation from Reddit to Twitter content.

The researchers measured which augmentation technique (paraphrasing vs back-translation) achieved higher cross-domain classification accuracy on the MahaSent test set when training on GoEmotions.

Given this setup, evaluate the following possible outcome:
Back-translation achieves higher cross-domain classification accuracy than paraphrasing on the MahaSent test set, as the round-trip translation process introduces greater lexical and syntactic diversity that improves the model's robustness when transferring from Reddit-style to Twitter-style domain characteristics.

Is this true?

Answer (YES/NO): NO